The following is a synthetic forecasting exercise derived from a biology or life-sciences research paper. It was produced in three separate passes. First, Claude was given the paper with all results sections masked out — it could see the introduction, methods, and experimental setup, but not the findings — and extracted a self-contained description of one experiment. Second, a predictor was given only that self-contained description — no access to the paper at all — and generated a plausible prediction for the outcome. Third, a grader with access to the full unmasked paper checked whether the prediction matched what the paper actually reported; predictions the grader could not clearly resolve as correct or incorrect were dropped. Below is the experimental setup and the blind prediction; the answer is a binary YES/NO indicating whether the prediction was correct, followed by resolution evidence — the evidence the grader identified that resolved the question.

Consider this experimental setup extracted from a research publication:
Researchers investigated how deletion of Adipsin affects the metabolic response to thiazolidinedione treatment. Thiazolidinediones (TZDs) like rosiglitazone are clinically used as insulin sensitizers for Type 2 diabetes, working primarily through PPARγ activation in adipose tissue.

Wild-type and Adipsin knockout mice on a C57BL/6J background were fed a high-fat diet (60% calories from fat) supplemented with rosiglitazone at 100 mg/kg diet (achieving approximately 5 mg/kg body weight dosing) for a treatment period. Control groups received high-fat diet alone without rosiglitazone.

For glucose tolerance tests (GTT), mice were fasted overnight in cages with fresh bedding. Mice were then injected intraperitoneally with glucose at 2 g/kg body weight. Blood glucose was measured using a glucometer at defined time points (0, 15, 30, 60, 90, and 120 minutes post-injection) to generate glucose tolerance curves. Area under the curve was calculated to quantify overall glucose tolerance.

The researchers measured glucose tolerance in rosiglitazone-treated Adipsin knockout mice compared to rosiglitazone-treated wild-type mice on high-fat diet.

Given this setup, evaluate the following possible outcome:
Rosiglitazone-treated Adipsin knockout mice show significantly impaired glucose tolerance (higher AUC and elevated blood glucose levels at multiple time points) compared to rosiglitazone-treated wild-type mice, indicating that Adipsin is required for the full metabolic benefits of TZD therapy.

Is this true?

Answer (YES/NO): YES